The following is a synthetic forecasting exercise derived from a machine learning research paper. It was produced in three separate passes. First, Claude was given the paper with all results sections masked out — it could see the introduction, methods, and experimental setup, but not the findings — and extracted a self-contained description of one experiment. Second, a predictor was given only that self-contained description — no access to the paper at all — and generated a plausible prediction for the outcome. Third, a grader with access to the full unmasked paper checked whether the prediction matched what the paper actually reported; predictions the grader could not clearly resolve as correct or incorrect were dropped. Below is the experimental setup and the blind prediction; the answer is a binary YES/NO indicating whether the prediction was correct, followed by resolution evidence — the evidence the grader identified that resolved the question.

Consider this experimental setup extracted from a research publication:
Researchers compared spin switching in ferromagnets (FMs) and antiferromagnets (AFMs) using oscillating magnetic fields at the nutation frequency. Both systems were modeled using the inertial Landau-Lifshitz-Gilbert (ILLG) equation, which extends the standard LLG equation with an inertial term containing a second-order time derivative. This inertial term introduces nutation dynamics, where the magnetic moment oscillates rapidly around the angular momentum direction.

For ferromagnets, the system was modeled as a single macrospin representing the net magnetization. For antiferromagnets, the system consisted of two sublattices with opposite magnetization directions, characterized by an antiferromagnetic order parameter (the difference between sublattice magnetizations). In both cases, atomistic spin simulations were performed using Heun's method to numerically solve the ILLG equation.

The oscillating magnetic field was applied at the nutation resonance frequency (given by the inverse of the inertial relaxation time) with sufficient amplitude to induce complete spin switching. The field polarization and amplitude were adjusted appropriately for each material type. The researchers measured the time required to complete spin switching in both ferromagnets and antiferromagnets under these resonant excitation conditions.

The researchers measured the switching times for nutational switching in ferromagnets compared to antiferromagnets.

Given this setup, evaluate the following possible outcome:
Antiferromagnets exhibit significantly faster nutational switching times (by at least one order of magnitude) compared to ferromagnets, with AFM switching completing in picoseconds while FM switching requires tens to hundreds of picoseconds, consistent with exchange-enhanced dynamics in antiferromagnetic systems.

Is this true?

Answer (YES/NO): NO